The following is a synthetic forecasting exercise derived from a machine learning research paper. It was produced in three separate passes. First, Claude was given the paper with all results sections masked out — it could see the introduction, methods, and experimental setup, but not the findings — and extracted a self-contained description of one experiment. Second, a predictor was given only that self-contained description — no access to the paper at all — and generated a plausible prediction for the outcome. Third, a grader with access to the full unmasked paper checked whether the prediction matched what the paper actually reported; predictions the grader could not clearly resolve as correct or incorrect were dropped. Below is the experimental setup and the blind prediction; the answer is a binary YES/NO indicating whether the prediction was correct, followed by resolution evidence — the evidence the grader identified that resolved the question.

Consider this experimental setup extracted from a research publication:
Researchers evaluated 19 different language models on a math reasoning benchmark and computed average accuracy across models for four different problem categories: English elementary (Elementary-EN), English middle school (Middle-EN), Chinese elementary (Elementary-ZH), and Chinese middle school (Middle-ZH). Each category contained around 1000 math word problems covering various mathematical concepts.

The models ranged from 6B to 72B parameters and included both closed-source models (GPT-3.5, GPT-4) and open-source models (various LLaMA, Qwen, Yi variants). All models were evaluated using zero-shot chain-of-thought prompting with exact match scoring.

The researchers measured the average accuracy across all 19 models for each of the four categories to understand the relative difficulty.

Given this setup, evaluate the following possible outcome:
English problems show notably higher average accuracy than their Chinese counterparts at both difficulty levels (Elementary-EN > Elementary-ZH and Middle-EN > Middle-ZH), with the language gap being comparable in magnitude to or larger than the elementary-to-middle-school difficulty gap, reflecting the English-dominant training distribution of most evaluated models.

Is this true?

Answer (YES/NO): YES